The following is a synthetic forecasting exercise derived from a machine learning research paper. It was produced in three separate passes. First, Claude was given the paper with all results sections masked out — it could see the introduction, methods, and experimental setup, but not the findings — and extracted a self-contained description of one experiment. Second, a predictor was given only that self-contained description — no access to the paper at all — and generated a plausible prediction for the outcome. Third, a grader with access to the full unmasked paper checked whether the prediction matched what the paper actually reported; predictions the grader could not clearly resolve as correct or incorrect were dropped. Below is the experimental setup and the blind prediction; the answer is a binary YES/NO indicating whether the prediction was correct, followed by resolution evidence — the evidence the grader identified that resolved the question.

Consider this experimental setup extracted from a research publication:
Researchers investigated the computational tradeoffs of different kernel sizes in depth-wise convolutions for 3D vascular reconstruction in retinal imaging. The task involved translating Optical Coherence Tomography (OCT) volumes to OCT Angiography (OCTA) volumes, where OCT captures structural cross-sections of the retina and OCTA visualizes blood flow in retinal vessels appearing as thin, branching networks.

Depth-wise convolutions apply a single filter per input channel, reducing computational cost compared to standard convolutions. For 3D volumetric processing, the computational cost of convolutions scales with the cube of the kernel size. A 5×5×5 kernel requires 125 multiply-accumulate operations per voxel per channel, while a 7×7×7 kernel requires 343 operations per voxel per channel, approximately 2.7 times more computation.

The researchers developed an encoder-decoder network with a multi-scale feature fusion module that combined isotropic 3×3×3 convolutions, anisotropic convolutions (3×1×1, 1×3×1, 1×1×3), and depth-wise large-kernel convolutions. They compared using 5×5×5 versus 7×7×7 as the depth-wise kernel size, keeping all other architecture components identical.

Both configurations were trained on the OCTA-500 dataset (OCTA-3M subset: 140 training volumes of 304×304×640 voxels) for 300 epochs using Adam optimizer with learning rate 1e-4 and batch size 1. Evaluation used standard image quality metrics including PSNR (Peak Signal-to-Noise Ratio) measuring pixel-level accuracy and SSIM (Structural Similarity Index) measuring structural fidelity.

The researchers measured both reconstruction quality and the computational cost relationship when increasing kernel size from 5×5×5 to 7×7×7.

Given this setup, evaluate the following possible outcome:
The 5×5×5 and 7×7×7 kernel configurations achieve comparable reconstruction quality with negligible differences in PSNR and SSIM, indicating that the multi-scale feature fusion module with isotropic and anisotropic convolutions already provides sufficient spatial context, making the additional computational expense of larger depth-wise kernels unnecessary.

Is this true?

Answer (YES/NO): NO